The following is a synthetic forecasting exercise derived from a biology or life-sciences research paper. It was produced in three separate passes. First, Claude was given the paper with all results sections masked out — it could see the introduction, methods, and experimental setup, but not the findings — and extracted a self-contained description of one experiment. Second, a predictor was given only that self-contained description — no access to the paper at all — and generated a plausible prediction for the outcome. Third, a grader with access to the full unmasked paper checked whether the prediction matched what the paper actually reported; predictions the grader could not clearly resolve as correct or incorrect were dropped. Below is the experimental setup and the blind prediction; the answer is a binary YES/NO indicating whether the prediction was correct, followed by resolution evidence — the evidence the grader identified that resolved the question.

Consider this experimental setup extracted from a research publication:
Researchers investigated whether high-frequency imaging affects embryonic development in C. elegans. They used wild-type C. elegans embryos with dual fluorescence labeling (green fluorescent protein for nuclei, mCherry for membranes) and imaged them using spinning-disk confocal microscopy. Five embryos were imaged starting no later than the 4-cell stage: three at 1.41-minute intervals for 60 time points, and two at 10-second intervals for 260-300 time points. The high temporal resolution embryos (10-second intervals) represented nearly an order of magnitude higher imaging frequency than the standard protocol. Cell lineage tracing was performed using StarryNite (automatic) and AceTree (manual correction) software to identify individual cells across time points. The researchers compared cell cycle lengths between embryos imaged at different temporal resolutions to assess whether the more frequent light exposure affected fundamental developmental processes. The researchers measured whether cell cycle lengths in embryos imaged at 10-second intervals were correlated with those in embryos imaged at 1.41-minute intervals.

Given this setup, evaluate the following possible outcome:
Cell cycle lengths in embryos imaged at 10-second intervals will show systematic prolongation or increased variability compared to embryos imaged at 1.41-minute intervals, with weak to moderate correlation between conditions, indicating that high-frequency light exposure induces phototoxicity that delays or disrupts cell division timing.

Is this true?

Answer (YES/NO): NO